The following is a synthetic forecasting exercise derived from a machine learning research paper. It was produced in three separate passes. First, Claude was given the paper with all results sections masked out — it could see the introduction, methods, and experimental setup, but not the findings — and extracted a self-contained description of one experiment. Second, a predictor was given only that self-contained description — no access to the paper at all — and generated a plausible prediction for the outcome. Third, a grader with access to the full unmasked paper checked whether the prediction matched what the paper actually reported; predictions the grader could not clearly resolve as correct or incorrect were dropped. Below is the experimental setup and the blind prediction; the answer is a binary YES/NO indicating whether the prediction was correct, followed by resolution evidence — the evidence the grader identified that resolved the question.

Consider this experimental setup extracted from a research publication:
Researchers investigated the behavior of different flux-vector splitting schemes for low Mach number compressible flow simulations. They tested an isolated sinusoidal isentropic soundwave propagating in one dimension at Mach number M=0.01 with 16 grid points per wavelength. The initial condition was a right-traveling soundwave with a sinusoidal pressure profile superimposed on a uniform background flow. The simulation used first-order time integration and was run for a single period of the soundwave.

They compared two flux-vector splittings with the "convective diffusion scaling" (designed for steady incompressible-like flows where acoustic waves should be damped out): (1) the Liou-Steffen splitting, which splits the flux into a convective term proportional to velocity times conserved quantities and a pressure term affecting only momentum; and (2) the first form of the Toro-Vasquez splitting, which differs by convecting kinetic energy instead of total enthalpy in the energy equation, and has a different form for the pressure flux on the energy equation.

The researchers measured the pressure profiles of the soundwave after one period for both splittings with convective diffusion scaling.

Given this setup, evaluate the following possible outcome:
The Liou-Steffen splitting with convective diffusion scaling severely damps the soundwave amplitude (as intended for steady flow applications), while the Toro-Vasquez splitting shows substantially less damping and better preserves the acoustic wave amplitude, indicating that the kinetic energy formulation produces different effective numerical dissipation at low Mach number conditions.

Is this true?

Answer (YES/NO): NO